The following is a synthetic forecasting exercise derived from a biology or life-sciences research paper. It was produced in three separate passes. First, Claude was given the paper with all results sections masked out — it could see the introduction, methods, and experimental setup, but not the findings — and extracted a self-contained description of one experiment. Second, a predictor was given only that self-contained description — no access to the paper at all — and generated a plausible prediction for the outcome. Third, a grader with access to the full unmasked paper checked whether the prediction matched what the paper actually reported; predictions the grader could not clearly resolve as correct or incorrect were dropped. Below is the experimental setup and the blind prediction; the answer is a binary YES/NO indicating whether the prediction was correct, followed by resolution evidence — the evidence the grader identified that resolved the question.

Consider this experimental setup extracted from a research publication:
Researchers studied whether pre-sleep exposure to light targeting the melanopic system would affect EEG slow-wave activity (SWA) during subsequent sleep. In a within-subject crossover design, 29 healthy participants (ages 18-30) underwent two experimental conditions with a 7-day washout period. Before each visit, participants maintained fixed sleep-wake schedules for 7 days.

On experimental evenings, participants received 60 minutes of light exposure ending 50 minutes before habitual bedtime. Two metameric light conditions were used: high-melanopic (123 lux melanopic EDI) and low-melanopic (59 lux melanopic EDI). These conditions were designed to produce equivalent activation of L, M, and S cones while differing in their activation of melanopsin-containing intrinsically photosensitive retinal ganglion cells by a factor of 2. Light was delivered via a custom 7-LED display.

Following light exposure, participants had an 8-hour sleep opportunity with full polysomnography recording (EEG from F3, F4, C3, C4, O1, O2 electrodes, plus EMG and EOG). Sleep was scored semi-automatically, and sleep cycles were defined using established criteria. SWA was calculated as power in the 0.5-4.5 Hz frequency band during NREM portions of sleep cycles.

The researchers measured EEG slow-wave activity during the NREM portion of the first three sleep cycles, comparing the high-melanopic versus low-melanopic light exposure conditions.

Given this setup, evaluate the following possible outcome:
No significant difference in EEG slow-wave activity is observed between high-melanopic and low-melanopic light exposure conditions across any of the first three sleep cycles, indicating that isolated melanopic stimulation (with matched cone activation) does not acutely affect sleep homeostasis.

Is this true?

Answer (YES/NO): YES